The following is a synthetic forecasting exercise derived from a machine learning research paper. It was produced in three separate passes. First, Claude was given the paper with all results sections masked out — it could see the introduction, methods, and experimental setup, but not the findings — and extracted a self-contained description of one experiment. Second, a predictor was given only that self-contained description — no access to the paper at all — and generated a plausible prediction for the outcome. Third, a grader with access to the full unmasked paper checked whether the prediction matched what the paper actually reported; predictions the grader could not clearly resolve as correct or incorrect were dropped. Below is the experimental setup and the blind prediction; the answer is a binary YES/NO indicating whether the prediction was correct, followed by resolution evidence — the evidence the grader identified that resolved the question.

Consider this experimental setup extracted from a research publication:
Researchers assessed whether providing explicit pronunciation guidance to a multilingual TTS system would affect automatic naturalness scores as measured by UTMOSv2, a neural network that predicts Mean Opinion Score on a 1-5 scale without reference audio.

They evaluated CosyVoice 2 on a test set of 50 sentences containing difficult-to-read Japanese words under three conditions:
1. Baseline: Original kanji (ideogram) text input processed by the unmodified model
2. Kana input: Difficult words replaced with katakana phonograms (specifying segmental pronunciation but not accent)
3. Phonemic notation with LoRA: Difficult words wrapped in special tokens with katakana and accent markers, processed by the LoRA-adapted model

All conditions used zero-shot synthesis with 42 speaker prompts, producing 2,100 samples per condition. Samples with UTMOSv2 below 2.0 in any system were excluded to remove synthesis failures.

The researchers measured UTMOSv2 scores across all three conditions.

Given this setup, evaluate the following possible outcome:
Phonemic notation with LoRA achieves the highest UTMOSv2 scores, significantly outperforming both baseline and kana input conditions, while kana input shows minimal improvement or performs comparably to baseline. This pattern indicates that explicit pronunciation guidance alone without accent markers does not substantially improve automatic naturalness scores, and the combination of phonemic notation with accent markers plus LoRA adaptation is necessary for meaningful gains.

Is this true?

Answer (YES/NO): NO